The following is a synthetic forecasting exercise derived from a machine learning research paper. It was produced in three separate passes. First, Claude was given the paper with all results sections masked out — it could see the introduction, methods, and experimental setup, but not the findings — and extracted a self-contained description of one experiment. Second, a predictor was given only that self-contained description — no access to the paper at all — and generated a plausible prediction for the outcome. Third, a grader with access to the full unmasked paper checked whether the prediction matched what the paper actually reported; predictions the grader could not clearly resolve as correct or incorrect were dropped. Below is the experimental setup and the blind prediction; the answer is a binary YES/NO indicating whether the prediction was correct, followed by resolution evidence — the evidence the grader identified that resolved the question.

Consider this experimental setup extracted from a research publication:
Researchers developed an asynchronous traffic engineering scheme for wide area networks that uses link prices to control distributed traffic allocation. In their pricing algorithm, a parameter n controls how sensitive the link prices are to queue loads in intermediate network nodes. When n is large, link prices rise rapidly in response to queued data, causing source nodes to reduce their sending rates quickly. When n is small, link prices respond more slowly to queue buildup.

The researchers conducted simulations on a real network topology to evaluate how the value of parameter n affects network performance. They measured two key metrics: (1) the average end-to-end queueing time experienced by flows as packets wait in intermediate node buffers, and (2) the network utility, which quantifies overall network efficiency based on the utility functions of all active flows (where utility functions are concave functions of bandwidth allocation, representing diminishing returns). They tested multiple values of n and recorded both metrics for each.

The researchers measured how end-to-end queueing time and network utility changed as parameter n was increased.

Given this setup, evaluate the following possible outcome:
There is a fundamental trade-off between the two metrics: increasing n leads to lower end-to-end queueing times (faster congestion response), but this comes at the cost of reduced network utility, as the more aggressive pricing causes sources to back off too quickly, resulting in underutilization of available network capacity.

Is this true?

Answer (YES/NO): YES